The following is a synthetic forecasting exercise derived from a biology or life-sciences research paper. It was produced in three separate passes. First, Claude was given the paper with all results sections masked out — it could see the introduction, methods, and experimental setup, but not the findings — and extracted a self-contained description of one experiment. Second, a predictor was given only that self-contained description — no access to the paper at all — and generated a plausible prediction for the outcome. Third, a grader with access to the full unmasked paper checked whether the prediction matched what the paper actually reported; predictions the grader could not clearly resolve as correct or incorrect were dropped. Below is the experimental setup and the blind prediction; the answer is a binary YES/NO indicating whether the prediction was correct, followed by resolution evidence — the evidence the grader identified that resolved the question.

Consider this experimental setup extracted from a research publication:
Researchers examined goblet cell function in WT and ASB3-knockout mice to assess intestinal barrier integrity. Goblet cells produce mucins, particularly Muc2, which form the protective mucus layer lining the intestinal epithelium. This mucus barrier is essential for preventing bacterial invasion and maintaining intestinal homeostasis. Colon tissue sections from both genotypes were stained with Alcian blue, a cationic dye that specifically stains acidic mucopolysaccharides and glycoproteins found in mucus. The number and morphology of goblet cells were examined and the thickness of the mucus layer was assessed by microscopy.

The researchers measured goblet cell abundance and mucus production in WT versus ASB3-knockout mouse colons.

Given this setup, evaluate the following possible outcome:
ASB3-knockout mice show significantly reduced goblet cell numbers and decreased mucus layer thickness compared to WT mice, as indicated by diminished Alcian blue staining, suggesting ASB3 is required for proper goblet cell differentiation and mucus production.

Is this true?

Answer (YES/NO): NO